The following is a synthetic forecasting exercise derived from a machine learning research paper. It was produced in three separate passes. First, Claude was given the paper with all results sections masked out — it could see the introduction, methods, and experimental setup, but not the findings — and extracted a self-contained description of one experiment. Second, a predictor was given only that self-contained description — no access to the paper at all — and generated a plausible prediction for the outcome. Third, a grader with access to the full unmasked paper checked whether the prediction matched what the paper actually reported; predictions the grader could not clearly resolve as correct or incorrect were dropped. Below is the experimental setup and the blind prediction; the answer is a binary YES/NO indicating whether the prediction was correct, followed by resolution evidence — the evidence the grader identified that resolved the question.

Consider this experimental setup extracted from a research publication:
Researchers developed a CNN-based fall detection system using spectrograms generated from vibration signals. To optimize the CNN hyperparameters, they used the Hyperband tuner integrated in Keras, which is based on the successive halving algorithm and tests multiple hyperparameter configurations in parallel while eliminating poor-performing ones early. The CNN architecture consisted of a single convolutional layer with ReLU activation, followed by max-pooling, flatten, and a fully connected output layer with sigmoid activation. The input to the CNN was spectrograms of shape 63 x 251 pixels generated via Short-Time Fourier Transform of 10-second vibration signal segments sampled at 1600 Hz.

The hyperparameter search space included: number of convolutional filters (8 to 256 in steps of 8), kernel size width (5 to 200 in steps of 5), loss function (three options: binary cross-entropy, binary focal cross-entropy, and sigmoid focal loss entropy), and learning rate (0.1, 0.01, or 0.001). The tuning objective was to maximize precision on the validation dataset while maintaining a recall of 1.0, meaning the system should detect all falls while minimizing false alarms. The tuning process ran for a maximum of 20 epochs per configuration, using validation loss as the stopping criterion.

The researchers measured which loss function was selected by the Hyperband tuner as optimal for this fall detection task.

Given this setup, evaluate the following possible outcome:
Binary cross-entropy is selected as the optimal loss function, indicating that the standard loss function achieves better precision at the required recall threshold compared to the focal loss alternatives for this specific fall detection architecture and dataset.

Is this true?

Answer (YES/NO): YES